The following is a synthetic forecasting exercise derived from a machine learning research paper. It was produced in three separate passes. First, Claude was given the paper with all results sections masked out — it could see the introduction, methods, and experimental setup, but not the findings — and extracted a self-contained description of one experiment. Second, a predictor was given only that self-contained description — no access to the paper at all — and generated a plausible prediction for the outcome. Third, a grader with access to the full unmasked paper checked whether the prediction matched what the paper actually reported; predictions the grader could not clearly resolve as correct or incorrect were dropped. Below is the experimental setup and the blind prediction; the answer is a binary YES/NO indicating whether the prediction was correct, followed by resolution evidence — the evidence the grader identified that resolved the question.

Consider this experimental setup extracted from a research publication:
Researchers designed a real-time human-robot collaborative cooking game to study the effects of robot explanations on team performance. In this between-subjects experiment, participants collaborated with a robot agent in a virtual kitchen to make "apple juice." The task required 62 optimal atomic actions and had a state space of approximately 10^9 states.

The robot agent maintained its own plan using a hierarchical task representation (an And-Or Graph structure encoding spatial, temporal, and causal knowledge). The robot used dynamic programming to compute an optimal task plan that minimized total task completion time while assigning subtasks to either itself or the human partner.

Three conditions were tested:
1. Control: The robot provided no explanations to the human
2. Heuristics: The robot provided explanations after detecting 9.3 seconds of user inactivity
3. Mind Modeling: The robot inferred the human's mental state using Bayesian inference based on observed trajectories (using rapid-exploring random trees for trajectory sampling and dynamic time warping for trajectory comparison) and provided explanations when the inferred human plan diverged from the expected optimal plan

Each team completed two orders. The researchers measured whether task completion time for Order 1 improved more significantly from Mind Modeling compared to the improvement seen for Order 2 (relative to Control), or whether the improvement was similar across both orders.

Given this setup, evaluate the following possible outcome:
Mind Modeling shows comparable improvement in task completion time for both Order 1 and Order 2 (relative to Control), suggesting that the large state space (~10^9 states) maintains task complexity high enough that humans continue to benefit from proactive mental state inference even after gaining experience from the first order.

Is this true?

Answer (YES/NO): NO